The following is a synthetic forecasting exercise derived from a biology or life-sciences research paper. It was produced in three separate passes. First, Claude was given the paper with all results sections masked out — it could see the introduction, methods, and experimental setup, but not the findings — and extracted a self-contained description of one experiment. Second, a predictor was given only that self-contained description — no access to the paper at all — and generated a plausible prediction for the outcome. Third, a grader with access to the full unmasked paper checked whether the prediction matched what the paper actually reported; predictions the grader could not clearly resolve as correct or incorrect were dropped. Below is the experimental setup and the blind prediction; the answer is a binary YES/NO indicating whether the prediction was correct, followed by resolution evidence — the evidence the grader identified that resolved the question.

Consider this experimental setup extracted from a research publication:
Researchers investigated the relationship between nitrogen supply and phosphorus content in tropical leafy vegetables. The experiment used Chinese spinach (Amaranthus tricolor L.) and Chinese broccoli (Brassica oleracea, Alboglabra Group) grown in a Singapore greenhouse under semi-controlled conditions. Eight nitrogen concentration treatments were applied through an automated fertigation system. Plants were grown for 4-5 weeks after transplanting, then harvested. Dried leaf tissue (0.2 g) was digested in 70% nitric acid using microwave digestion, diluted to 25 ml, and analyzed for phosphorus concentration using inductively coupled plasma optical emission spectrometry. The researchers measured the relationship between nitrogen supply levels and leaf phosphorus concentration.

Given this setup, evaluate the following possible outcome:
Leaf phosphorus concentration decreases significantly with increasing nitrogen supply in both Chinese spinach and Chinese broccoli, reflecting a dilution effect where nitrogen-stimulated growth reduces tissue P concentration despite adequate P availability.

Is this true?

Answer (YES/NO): NO